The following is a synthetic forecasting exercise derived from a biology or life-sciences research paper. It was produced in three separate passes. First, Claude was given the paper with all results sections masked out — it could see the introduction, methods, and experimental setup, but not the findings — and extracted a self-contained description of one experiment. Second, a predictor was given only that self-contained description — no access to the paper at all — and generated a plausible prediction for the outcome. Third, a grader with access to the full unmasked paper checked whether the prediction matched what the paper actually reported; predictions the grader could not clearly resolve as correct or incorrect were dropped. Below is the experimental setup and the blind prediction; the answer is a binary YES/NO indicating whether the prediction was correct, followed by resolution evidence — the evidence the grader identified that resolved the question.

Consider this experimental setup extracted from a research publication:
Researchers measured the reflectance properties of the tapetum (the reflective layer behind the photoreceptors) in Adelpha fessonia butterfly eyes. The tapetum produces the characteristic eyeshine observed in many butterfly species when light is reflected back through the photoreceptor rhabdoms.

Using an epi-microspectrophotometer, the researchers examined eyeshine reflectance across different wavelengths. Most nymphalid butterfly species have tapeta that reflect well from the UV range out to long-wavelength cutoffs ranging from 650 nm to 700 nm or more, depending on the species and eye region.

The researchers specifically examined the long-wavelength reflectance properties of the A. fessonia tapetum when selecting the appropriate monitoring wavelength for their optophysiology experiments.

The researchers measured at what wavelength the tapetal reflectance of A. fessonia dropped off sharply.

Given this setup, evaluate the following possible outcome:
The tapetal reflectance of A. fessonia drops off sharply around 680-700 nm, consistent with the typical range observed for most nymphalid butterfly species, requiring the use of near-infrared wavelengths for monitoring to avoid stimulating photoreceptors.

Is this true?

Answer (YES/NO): NO